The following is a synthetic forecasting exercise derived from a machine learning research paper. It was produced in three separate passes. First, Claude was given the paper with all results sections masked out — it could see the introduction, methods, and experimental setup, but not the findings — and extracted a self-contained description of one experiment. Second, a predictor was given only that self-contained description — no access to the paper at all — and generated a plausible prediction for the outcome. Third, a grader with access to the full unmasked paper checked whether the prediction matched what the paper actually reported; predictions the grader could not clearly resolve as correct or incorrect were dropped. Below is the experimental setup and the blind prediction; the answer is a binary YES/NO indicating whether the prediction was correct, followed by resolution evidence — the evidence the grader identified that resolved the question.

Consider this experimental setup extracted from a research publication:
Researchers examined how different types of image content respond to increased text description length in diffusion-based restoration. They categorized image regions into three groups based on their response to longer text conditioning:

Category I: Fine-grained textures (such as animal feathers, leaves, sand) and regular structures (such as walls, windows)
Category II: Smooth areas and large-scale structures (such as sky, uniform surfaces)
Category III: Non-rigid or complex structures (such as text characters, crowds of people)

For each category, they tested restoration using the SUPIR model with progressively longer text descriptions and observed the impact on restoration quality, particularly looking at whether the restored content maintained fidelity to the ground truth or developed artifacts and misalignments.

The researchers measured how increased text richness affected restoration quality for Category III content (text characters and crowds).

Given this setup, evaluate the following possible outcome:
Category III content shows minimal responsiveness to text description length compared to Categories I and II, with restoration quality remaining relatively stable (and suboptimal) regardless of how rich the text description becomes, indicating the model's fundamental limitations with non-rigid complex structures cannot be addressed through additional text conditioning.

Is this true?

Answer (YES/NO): NO